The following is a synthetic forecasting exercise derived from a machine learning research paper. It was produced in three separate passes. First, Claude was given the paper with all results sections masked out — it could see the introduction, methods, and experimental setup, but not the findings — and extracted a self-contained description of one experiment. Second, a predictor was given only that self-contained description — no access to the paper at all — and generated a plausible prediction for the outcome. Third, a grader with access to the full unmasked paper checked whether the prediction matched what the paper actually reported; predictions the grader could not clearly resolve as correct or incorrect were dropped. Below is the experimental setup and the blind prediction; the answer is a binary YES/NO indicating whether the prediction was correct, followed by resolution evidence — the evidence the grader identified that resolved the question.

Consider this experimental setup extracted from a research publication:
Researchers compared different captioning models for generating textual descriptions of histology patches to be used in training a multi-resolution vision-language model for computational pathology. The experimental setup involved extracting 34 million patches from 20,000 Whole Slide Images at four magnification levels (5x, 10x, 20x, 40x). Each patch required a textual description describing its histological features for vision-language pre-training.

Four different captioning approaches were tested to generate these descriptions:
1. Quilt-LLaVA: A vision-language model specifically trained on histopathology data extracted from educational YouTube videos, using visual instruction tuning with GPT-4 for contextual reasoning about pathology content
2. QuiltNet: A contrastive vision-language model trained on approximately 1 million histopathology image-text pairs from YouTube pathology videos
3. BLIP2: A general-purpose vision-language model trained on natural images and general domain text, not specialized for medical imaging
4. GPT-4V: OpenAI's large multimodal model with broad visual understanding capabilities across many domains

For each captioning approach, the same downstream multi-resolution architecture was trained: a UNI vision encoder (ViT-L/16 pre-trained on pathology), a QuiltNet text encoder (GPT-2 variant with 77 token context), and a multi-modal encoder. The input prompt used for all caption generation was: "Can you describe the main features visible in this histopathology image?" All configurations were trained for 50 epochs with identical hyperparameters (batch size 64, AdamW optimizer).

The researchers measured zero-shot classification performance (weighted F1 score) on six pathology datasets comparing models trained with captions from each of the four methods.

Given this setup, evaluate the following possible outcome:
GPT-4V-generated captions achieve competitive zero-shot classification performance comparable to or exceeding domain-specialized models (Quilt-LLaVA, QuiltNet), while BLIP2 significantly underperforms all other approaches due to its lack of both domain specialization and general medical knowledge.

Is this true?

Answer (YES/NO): NO